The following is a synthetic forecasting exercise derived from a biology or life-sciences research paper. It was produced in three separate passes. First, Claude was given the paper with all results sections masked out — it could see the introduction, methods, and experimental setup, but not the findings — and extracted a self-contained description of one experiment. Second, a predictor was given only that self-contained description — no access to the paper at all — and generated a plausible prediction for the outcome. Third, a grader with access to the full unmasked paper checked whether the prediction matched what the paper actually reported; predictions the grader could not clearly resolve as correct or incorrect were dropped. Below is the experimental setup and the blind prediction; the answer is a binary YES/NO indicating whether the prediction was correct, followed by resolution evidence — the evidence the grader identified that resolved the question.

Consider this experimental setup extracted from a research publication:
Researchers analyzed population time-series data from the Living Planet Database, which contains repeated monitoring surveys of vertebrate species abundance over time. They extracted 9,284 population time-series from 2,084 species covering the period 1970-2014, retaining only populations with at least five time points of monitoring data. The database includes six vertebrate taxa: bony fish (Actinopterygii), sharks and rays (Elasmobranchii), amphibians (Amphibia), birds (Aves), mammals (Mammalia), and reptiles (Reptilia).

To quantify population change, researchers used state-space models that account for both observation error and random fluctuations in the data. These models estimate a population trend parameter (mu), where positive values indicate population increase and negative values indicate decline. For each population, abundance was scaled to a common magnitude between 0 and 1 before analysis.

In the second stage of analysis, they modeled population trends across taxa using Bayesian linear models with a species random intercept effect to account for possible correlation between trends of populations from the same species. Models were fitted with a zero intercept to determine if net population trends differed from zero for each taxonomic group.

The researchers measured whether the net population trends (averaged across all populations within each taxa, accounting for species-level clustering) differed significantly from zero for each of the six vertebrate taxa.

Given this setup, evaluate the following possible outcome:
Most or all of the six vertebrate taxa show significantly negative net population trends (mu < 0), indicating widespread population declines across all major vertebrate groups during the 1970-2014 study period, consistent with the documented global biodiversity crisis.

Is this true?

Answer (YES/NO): NO